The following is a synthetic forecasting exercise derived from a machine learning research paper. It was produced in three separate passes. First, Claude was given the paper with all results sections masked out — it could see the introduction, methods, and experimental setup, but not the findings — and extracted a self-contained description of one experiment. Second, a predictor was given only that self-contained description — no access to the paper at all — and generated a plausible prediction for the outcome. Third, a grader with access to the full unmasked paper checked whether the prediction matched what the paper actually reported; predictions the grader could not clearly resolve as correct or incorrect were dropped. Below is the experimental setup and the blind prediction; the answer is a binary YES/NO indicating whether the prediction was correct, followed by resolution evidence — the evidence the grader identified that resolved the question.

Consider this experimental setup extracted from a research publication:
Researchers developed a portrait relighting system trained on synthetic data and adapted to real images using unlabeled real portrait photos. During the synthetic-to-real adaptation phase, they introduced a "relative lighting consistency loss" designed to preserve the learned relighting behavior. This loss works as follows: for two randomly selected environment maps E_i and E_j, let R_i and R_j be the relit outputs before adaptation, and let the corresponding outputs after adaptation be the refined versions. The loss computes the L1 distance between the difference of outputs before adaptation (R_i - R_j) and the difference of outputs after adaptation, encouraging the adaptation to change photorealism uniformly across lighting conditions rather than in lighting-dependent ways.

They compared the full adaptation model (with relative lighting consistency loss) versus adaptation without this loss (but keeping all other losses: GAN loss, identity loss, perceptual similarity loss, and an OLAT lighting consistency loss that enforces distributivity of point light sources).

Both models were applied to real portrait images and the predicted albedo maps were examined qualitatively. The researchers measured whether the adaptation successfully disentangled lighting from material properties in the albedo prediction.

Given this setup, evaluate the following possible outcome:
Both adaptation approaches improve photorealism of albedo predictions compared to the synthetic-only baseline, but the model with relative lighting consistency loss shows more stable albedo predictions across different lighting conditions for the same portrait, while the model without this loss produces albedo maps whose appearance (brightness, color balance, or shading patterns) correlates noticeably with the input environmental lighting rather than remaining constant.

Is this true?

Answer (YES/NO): NO